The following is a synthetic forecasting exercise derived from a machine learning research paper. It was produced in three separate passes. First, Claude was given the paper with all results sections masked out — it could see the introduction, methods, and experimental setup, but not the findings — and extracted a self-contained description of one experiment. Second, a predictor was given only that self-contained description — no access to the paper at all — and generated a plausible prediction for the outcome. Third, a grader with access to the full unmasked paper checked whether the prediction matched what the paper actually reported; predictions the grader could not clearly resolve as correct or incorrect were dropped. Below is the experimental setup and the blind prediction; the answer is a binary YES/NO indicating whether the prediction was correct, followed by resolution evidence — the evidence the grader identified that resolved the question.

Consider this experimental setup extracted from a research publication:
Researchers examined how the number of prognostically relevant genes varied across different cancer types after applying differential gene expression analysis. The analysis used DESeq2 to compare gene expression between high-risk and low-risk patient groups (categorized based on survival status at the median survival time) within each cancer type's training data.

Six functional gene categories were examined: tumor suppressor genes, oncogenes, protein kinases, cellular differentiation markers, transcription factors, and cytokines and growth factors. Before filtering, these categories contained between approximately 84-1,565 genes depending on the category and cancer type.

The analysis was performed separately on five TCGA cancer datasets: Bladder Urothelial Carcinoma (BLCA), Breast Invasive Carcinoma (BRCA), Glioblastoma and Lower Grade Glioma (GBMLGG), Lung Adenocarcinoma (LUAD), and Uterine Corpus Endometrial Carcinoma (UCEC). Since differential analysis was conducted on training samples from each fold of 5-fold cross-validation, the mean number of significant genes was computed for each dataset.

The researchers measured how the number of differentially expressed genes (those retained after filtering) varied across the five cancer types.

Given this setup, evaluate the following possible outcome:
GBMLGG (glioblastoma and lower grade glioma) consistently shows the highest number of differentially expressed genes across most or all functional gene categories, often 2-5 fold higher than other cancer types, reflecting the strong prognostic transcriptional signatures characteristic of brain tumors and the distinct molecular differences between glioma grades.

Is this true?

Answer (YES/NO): NO